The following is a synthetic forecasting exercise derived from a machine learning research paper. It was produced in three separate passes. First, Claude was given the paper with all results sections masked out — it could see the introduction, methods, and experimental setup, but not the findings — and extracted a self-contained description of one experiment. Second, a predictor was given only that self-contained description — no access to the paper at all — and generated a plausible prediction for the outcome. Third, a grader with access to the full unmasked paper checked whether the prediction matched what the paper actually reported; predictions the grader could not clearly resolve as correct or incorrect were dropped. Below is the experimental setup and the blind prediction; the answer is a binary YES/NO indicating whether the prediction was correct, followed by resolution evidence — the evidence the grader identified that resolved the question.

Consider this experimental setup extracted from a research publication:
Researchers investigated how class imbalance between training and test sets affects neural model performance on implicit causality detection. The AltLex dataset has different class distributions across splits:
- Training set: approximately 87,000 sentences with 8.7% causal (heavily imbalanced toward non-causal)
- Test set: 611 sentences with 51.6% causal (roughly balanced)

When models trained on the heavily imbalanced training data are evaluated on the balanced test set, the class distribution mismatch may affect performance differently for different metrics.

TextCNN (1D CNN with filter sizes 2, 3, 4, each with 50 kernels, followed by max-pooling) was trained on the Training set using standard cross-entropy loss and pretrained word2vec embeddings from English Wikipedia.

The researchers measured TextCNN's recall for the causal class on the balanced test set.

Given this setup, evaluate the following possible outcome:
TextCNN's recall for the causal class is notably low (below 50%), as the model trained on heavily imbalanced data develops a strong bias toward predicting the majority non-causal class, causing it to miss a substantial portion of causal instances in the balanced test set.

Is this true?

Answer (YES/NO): NO